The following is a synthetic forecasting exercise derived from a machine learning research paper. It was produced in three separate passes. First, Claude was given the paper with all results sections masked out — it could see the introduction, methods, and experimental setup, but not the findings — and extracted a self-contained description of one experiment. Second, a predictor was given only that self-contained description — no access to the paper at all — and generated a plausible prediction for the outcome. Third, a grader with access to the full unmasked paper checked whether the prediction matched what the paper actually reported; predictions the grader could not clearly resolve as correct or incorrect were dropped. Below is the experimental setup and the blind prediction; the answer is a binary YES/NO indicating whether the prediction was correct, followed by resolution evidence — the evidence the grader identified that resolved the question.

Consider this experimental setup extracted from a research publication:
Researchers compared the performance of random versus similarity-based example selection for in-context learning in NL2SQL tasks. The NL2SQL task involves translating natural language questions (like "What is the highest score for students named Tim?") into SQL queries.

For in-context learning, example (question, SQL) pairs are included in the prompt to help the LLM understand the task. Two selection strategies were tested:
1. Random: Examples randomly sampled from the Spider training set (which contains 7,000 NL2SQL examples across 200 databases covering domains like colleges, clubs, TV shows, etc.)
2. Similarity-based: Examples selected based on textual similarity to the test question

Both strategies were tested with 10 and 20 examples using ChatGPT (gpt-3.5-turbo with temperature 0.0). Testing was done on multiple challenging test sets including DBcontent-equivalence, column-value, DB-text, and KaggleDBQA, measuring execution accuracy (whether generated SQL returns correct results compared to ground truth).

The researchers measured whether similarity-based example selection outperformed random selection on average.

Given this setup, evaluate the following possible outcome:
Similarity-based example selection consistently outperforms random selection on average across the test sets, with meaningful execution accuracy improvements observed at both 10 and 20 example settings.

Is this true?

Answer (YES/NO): NO